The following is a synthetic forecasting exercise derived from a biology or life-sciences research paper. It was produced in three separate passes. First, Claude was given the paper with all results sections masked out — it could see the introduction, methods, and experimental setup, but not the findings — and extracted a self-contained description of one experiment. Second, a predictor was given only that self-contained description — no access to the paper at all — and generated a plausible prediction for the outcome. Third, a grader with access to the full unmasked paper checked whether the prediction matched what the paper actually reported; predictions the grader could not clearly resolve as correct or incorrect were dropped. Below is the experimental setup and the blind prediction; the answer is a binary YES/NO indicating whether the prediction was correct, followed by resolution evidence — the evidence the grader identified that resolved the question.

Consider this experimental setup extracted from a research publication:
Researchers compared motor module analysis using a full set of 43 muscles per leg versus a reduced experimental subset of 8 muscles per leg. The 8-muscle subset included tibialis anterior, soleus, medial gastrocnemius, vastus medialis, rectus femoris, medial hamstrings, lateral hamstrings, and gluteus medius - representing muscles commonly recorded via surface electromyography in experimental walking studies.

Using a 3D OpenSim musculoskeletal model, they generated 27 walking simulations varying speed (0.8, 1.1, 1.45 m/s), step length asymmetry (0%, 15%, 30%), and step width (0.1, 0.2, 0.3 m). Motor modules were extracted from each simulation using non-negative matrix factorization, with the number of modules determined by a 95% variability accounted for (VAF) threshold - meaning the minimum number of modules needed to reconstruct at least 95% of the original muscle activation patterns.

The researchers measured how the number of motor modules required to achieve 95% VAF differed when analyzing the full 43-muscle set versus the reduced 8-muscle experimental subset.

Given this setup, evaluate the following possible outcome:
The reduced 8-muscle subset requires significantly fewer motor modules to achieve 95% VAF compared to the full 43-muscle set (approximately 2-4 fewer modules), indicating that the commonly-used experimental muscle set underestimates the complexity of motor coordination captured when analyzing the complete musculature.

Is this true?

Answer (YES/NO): NO